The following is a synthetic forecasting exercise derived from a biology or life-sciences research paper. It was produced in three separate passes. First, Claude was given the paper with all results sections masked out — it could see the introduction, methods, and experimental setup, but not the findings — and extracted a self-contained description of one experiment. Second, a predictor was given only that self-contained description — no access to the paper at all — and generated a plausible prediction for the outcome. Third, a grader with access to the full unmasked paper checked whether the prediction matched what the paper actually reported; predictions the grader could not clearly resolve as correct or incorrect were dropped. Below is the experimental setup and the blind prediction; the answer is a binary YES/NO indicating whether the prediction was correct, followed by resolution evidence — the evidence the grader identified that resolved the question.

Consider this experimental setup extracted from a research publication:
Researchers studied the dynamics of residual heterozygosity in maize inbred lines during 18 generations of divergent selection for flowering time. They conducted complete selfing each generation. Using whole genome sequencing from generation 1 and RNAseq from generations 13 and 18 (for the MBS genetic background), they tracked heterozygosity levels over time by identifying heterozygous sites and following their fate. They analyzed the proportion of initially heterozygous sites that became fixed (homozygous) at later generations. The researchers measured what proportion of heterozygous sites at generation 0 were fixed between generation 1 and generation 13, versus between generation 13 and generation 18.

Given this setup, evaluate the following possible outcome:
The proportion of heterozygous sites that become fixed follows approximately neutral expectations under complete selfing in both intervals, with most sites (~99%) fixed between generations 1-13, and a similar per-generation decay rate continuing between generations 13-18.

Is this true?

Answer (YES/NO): NO